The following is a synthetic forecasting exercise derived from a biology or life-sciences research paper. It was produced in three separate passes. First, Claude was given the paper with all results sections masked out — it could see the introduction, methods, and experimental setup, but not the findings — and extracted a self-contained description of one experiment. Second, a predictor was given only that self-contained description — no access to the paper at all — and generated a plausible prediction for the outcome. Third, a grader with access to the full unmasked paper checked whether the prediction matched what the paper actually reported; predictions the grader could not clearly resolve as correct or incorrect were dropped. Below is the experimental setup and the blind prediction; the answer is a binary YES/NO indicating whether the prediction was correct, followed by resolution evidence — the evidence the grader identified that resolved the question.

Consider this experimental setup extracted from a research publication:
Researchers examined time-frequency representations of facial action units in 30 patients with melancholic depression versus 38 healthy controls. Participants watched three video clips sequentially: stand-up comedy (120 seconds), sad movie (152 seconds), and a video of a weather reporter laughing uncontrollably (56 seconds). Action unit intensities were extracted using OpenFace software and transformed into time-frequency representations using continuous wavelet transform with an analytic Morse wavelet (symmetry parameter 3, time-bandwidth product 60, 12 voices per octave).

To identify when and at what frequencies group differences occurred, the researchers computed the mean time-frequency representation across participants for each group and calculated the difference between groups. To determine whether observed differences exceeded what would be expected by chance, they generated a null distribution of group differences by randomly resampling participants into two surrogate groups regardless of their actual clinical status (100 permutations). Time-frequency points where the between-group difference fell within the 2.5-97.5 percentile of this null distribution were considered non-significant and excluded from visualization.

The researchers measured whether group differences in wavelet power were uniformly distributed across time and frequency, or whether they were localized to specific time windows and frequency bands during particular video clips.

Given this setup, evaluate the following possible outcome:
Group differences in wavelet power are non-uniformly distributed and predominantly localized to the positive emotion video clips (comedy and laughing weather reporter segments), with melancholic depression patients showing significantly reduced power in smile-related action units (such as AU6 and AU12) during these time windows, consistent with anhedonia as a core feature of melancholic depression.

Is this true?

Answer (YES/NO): YES